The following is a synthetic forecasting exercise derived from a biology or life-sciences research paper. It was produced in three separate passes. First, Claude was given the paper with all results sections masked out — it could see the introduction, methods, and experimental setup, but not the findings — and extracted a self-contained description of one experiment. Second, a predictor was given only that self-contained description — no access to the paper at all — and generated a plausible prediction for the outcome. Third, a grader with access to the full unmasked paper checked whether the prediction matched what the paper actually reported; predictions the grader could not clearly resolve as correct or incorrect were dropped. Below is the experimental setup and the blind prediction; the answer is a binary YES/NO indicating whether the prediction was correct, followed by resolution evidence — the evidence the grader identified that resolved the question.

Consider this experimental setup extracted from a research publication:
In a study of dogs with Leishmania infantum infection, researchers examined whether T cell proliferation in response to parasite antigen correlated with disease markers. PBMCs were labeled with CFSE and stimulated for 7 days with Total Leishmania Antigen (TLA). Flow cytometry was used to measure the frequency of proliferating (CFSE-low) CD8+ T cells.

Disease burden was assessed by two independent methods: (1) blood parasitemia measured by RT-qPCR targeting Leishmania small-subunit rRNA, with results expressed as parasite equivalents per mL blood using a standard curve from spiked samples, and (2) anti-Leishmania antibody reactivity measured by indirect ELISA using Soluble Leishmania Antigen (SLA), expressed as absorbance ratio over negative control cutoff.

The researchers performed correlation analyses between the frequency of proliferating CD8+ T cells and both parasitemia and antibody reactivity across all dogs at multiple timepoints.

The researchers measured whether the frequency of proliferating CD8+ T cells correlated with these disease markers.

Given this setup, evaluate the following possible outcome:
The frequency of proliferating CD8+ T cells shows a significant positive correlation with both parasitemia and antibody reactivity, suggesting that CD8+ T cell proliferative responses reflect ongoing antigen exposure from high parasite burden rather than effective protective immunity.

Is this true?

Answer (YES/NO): YES